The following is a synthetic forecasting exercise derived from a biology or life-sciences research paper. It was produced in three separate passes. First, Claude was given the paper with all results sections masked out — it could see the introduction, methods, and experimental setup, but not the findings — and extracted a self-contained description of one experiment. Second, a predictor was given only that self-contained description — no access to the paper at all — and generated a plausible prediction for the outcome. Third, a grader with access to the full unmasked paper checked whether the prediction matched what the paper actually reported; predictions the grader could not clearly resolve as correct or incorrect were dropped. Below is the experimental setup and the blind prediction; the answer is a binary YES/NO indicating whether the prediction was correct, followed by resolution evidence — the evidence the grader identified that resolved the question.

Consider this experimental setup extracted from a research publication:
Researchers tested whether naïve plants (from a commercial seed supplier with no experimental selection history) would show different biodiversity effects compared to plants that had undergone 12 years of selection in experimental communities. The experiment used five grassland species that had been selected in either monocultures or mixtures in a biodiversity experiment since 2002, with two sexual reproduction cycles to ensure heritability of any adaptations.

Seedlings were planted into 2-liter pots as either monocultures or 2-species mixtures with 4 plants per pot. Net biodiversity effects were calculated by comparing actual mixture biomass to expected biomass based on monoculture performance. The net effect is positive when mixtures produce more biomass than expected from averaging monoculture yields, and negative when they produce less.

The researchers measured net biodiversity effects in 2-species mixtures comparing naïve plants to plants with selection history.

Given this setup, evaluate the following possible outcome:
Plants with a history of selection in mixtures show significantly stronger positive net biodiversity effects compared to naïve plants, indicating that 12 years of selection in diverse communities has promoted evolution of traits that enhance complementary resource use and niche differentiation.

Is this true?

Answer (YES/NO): NO